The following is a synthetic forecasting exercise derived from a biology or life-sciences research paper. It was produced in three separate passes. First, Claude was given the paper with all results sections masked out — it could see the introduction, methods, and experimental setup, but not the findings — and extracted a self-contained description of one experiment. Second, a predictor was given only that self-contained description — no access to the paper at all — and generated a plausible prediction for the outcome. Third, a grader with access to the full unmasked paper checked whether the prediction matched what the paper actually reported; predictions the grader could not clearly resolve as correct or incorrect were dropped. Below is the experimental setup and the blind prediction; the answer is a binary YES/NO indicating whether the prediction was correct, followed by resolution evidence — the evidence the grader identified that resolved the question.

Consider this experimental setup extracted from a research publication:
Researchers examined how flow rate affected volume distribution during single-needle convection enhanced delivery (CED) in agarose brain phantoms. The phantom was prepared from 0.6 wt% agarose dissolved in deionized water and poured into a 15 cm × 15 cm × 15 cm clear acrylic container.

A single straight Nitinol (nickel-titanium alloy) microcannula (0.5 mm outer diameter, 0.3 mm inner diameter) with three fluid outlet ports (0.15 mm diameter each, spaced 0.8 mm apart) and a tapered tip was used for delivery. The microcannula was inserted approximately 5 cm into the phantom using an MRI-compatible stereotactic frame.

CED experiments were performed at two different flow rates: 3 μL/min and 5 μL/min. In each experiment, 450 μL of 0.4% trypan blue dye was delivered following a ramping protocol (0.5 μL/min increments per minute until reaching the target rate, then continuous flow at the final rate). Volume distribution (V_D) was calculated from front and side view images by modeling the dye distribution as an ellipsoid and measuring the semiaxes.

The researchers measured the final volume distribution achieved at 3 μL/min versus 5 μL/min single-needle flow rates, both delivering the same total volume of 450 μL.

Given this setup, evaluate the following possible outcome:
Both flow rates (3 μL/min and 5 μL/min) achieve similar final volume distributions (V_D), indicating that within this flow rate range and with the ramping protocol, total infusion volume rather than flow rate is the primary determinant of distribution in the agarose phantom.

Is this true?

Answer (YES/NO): NO